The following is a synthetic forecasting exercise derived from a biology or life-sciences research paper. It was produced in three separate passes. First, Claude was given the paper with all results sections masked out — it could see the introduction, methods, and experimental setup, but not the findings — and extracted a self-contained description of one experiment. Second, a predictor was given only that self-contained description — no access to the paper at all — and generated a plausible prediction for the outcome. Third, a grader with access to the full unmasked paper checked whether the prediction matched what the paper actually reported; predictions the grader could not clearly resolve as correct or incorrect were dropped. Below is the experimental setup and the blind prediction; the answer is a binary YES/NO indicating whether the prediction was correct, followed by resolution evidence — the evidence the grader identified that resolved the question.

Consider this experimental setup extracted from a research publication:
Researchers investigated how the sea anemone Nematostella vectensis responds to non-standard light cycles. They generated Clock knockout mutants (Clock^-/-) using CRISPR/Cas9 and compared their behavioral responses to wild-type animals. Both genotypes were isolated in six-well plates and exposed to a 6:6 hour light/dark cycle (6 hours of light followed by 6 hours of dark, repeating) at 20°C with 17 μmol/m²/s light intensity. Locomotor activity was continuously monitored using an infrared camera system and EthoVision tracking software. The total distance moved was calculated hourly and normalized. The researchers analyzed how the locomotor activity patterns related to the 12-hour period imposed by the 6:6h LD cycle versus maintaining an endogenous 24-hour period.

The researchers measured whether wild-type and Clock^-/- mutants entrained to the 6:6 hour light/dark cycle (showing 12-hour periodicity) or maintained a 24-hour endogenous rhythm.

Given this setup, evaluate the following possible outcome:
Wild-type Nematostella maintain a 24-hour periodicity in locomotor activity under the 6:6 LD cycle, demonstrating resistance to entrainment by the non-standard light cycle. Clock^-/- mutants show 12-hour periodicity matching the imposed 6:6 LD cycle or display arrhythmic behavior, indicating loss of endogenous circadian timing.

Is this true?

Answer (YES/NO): YES